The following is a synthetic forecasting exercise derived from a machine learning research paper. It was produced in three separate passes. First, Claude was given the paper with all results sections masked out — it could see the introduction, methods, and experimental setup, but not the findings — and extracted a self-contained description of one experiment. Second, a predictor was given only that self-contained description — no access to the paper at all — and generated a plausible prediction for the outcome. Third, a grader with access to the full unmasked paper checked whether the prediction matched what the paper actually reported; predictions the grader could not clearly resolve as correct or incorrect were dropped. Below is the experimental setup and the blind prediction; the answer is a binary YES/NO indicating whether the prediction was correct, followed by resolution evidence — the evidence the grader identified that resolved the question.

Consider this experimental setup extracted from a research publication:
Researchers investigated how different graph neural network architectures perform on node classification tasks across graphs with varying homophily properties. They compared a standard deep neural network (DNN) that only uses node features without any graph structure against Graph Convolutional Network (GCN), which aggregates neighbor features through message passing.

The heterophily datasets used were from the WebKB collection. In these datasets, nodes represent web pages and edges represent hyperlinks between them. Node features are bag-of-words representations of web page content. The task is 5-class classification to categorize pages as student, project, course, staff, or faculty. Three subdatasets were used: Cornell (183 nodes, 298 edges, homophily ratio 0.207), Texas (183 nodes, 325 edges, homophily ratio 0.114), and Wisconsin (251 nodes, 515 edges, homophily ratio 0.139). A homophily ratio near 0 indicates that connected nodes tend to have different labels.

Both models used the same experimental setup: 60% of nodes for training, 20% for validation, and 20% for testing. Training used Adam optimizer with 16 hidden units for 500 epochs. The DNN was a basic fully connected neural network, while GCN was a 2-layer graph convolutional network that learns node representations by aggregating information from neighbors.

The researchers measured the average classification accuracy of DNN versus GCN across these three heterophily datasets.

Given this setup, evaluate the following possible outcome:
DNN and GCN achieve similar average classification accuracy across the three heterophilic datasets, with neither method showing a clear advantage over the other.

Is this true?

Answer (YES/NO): NO